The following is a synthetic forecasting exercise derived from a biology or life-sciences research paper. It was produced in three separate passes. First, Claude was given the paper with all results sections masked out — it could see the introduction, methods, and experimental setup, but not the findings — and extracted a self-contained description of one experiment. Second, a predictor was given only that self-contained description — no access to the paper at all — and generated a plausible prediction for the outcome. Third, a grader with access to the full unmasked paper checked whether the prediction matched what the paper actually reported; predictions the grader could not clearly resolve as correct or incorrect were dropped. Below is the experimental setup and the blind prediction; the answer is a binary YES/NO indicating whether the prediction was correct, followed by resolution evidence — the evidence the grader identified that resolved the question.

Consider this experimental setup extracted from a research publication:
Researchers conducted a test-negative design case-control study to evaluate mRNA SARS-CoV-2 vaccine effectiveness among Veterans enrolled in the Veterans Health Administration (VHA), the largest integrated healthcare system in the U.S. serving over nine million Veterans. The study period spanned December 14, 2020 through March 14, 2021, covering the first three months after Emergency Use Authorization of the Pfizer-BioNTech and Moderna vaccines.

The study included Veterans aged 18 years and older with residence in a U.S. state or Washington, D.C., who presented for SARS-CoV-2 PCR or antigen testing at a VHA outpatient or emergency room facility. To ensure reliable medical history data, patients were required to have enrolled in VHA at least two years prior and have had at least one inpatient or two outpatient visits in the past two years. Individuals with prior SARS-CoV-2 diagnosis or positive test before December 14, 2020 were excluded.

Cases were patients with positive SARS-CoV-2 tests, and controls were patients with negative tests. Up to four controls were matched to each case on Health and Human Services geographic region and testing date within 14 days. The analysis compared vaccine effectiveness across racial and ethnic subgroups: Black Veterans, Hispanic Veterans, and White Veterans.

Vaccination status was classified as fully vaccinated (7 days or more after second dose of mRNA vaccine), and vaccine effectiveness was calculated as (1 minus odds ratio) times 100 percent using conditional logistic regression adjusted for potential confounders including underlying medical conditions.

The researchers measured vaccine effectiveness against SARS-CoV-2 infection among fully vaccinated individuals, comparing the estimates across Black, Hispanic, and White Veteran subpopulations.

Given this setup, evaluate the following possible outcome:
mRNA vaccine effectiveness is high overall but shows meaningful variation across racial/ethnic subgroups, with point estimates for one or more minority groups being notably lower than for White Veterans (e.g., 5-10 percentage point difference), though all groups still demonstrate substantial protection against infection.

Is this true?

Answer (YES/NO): NO